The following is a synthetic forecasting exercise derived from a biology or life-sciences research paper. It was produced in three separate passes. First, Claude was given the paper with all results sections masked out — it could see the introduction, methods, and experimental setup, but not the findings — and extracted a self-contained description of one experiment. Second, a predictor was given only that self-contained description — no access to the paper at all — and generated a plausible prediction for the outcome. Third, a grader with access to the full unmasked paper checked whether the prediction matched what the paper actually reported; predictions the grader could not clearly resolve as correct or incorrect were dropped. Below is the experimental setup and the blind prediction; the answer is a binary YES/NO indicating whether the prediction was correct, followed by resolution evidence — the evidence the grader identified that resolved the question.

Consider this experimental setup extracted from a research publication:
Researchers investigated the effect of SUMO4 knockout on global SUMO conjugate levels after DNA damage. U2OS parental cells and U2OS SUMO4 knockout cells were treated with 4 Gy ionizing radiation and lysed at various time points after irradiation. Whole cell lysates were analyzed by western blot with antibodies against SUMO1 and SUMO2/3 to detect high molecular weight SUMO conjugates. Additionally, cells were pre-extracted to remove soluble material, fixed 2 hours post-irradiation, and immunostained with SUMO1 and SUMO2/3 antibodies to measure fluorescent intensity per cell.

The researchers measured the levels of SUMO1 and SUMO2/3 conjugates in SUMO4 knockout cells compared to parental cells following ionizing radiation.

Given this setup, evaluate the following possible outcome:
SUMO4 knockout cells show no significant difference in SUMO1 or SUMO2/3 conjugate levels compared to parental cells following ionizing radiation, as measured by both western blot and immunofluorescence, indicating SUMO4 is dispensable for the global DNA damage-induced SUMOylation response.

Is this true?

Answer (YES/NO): NO